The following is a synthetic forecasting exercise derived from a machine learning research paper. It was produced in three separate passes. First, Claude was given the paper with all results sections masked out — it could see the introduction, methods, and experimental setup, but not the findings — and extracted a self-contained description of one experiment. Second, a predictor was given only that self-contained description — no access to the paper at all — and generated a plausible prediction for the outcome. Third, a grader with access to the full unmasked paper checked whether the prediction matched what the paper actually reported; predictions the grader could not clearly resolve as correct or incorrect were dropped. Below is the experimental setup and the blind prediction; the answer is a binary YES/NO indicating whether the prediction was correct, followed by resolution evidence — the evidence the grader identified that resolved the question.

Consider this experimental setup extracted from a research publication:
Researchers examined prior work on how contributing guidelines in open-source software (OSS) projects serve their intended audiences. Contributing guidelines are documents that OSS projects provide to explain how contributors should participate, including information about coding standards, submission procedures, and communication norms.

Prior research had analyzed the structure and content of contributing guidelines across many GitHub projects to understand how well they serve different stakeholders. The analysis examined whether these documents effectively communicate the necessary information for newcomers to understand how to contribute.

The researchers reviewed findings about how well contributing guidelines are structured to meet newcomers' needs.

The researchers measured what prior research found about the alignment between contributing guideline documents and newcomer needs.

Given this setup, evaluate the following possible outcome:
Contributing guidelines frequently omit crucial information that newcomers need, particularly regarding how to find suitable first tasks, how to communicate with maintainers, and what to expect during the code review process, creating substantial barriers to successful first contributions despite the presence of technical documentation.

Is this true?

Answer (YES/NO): NO